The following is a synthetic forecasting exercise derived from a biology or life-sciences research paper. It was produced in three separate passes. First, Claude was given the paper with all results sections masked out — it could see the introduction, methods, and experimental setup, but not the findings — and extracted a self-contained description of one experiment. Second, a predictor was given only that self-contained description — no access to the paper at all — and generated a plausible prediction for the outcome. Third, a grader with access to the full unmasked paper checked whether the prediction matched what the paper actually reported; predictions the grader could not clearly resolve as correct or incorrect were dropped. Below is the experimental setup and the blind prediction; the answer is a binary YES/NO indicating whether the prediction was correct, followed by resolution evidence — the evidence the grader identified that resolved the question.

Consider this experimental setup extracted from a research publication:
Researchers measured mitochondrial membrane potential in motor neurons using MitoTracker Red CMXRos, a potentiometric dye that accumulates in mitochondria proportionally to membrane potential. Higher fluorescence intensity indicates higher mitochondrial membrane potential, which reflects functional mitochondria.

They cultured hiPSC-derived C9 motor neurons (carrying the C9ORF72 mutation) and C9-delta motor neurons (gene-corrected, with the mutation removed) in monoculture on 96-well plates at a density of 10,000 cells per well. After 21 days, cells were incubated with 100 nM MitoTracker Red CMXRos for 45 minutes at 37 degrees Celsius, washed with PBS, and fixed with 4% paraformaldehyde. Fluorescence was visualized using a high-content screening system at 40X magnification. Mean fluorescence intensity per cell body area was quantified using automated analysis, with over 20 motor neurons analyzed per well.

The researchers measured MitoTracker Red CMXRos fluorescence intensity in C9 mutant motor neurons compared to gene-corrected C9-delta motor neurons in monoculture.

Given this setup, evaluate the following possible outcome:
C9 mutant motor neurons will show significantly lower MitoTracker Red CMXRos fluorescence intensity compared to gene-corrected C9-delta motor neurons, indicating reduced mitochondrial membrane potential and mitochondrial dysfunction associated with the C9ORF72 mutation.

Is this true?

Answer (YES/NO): YES